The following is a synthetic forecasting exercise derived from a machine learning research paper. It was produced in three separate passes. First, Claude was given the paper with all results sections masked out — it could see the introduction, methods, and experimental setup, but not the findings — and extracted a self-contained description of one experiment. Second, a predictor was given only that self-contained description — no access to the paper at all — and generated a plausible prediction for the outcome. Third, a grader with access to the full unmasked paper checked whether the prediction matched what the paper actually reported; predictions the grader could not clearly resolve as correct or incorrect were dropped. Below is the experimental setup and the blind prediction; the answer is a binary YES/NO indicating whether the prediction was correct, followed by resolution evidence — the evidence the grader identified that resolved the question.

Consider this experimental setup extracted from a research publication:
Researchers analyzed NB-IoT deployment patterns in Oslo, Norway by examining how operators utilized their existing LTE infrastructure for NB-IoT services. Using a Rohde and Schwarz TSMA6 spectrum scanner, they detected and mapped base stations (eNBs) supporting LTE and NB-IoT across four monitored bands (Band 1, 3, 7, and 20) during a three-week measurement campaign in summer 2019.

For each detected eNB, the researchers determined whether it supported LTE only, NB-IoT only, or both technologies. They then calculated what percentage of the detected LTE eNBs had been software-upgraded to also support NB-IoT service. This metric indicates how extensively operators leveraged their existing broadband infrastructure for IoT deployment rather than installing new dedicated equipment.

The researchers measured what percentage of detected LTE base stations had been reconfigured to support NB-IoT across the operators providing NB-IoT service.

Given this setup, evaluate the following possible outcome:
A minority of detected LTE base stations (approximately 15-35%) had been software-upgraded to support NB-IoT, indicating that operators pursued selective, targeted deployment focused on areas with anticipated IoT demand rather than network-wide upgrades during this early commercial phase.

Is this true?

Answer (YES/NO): NO